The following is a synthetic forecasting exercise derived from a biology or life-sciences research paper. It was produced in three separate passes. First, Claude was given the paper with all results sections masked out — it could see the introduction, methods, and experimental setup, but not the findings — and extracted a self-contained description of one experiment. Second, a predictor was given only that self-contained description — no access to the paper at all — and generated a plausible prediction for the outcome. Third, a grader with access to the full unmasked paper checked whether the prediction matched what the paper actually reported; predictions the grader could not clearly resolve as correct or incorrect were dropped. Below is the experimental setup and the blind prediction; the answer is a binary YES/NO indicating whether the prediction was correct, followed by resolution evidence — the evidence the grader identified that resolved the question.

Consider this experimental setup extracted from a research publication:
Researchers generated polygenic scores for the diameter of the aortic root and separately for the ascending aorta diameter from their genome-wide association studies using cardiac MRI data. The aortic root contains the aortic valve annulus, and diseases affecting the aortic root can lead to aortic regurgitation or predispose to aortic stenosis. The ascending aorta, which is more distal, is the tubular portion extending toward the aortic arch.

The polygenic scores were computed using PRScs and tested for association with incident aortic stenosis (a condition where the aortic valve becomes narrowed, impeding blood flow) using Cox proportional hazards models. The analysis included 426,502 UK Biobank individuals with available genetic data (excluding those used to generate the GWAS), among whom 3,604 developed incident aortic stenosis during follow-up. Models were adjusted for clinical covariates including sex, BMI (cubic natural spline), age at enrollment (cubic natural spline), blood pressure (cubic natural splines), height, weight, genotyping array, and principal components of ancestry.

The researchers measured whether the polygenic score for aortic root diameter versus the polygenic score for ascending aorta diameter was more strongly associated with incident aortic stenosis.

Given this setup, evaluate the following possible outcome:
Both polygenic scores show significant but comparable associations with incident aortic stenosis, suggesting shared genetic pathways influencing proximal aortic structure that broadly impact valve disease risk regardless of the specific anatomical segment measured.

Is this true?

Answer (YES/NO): NO